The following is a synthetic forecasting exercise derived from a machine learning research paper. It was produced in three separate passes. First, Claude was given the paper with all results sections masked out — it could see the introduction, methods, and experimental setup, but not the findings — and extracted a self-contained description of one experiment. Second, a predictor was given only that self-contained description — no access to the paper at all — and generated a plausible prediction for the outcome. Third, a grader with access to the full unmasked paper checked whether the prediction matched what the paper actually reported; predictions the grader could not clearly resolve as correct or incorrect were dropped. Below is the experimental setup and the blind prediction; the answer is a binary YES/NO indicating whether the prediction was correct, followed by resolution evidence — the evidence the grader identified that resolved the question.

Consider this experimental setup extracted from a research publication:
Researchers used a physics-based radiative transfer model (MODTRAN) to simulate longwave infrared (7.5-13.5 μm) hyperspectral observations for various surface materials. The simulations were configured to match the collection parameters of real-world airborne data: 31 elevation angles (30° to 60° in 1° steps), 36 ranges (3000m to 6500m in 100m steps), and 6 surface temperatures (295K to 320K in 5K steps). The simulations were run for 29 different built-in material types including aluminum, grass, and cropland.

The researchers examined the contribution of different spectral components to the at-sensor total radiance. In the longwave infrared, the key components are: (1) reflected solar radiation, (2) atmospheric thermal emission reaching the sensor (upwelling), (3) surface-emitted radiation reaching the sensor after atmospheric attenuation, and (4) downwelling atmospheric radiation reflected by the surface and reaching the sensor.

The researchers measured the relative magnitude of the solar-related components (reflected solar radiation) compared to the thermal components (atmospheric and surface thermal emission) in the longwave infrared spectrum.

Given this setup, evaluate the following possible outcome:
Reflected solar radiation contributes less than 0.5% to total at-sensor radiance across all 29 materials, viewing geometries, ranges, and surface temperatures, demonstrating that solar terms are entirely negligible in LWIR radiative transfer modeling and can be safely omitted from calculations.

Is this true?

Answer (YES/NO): YES